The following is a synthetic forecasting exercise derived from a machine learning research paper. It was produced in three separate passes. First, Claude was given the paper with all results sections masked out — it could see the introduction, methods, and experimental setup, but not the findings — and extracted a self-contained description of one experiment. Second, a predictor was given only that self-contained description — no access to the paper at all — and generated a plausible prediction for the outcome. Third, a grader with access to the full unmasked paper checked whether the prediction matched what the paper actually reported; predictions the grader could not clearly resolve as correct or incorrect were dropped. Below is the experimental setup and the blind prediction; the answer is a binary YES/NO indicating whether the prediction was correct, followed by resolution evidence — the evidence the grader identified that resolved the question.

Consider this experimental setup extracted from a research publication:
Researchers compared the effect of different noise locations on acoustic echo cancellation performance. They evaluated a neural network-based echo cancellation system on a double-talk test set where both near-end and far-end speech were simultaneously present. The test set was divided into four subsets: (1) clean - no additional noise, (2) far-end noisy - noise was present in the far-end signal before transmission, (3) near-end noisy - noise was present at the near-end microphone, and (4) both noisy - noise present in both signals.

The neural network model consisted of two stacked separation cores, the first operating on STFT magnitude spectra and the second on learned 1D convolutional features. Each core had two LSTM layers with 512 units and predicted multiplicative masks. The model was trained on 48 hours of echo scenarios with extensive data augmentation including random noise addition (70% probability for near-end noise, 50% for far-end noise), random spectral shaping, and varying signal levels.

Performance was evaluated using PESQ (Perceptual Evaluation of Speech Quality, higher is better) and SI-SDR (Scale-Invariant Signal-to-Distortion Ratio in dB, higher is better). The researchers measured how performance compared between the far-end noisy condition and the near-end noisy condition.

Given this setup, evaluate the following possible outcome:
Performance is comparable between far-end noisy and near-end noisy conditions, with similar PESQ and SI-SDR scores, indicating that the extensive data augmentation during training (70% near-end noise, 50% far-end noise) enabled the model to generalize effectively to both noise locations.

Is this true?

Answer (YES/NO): NO